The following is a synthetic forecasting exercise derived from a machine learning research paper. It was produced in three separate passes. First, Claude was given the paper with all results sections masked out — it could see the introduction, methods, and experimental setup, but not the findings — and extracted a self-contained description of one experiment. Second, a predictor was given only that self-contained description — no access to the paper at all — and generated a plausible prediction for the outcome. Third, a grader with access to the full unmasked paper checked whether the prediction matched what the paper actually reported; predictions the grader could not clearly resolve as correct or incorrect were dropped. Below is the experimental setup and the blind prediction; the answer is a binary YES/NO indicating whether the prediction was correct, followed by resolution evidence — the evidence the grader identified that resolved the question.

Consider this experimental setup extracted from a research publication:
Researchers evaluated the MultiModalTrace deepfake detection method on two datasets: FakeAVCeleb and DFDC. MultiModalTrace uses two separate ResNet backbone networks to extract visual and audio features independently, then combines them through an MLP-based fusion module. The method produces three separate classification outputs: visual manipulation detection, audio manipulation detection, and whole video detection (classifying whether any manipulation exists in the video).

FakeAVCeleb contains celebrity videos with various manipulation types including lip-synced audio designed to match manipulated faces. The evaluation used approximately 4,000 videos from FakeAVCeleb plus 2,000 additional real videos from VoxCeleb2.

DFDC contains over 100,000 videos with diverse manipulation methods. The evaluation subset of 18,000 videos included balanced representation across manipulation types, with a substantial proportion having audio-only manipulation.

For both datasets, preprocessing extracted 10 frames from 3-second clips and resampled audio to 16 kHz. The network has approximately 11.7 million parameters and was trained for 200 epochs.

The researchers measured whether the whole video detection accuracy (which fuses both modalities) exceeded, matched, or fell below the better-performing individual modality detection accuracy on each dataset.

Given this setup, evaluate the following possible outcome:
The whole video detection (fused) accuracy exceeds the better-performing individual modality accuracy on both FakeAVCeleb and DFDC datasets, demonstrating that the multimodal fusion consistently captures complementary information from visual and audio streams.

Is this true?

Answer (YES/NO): NO